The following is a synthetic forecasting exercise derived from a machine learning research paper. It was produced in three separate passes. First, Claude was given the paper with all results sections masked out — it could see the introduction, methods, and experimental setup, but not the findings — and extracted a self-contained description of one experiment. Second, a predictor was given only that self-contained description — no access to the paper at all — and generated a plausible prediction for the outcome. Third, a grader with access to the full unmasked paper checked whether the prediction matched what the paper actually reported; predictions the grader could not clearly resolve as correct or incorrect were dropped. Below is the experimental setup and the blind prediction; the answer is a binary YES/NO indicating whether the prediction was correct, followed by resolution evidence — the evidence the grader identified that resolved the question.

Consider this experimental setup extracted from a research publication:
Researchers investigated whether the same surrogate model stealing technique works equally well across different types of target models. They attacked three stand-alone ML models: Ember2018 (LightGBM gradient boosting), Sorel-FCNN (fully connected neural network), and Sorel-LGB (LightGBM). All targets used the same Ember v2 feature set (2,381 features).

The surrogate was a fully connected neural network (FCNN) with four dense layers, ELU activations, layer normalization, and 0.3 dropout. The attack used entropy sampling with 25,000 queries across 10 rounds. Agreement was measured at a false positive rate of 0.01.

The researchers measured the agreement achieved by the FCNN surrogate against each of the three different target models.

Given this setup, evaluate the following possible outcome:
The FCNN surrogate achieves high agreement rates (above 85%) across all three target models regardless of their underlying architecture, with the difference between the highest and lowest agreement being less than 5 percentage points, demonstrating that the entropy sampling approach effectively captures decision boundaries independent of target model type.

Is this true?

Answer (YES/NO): NO